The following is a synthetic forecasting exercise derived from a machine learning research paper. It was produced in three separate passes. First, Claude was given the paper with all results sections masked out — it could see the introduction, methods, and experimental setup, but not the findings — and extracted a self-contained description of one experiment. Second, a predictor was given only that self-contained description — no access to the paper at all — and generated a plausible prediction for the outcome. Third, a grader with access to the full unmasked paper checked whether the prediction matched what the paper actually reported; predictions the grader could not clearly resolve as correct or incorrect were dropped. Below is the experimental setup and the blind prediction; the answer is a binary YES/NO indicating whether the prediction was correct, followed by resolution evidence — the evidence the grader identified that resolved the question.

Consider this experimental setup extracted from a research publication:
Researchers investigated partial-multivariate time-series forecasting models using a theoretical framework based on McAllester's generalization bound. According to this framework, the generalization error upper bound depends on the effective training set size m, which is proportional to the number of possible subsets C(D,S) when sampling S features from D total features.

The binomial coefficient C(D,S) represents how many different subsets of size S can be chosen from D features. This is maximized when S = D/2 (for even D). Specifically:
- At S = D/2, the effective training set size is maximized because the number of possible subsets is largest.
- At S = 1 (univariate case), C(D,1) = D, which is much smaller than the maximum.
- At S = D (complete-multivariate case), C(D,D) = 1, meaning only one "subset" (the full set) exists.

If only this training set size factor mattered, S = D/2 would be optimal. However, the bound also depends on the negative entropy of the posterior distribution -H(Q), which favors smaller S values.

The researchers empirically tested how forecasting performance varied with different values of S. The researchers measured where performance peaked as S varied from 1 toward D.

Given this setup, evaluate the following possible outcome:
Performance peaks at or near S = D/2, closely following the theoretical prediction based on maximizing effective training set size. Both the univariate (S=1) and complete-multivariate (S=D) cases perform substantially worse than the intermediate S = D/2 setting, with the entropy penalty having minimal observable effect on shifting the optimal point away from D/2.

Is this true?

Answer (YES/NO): NO